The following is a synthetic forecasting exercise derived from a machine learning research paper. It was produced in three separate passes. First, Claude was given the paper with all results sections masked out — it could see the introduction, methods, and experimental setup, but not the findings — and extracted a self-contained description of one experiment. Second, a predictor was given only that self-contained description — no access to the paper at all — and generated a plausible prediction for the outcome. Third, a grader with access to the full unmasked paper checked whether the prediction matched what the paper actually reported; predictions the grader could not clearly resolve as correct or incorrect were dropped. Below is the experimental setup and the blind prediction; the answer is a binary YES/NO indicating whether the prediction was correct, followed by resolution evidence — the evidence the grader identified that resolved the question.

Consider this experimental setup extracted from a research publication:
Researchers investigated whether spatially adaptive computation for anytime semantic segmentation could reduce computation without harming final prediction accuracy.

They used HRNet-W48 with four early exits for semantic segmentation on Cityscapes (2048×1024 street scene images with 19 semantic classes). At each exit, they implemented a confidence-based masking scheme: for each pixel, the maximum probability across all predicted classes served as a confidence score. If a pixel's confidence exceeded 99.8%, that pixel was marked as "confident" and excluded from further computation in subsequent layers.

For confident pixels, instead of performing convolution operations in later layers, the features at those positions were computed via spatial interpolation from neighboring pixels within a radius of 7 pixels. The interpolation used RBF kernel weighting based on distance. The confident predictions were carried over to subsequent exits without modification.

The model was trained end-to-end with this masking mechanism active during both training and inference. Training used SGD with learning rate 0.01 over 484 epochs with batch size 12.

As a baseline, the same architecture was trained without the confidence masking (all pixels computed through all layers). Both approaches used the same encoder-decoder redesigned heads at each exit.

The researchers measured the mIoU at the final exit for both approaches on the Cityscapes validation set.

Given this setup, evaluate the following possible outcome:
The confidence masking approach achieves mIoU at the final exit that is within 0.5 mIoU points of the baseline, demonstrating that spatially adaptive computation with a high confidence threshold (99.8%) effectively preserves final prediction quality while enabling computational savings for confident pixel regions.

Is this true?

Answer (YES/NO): NO